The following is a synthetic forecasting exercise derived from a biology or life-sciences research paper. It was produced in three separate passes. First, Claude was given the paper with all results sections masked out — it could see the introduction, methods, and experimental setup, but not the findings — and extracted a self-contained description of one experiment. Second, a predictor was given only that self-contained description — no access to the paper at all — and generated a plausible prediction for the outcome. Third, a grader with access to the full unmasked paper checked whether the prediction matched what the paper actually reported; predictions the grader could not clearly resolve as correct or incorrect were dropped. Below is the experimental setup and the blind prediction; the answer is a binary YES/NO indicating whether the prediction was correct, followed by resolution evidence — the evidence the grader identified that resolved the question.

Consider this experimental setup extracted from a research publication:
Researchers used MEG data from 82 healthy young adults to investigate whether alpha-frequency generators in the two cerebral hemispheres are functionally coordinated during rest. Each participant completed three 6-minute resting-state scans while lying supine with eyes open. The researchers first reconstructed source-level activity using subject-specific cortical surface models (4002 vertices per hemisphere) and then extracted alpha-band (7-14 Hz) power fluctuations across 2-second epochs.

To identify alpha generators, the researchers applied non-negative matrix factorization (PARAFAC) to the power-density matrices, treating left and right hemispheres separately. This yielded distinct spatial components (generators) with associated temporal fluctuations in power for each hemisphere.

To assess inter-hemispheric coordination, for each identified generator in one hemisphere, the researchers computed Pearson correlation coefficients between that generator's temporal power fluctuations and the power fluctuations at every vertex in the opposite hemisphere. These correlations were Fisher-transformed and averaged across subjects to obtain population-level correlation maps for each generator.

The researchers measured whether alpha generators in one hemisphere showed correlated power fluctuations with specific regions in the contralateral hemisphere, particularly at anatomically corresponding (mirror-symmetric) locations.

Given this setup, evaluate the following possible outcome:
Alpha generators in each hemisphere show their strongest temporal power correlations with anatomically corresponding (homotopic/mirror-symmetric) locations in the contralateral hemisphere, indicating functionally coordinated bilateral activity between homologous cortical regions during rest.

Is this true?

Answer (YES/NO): YES